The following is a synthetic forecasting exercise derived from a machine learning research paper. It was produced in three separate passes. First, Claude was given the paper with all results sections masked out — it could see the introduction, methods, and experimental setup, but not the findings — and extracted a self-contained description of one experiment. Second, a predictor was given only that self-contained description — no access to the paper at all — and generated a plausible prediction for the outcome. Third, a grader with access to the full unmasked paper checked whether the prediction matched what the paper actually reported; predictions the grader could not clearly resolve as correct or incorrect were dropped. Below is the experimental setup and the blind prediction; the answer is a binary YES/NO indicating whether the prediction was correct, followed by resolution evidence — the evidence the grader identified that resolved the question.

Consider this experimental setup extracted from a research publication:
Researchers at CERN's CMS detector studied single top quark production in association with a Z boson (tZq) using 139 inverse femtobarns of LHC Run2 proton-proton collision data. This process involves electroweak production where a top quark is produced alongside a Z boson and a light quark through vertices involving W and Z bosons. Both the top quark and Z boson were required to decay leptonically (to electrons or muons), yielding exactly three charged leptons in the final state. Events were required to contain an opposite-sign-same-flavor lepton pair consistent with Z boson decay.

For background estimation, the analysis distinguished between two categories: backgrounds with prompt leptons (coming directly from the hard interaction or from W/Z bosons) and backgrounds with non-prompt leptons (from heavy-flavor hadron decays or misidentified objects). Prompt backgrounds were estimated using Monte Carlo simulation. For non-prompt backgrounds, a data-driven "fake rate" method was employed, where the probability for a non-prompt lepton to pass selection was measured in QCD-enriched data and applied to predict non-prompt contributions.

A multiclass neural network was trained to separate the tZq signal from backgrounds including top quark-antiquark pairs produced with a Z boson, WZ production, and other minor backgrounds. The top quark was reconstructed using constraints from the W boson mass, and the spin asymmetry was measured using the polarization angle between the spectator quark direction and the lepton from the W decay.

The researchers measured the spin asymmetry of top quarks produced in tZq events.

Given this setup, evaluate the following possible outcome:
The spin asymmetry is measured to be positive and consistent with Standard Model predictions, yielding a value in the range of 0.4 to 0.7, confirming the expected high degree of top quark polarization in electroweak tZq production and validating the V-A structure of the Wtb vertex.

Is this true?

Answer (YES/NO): YES